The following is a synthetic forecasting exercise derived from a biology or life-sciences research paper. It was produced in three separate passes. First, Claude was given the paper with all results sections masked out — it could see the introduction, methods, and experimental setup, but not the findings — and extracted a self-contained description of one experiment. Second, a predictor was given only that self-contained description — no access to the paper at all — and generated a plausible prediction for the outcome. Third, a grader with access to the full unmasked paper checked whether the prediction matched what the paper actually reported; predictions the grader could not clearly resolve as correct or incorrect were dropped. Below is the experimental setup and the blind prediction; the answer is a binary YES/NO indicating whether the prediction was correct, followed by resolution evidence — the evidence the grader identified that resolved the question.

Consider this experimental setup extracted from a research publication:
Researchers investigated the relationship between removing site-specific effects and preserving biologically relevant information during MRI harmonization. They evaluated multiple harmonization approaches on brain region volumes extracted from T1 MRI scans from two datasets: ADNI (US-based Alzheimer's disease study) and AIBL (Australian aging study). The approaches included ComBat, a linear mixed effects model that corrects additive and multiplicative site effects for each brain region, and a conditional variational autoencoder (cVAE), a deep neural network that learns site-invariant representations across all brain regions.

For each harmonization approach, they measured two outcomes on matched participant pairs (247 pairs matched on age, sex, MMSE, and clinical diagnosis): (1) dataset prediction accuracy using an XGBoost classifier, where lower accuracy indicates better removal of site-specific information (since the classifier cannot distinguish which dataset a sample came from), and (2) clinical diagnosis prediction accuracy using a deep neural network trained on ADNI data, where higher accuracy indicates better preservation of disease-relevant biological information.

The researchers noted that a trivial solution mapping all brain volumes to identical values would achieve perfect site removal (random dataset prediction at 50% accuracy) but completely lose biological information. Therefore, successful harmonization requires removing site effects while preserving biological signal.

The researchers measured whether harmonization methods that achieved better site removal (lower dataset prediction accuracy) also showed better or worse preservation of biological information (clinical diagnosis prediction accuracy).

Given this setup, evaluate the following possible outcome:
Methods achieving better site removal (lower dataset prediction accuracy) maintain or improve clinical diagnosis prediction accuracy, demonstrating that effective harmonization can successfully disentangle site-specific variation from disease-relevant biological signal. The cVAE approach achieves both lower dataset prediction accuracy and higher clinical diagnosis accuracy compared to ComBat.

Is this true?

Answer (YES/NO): NO